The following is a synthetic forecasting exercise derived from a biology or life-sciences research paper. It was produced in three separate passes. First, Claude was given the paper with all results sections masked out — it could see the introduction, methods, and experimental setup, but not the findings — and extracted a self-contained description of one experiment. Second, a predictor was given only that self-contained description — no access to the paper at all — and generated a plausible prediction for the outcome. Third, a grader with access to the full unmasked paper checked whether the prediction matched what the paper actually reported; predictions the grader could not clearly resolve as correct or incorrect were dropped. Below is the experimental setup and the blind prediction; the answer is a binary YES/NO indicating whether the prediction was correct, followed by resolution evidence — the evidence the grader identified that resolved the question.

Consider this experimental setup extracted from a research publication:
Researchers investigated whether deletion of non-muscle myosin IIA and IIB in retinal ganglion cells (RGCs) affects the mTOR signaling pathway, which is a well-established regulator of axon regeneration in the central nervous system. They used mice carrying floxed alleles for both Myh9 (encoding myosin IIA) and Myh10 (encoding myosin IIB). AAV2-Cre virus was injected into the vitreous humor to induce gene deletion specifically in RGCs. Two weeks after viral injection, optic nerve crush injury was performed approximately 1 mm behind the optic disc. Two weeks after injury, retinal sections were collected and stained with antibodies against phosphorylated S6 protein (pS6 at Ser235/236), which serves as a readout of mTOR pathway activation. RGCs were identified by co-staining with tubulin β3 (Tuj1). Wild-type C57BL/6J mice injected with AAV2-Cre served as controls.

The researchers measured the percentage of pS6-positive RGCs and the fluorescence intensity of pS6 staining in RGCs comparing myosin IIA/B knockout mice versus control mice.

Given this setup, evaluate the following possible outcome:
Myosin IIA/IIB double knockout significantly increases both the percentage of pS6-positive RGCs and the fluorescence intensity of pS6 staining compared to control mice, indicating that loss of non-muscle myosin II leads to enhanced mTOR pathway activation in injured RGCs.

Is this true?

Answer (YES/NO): NO